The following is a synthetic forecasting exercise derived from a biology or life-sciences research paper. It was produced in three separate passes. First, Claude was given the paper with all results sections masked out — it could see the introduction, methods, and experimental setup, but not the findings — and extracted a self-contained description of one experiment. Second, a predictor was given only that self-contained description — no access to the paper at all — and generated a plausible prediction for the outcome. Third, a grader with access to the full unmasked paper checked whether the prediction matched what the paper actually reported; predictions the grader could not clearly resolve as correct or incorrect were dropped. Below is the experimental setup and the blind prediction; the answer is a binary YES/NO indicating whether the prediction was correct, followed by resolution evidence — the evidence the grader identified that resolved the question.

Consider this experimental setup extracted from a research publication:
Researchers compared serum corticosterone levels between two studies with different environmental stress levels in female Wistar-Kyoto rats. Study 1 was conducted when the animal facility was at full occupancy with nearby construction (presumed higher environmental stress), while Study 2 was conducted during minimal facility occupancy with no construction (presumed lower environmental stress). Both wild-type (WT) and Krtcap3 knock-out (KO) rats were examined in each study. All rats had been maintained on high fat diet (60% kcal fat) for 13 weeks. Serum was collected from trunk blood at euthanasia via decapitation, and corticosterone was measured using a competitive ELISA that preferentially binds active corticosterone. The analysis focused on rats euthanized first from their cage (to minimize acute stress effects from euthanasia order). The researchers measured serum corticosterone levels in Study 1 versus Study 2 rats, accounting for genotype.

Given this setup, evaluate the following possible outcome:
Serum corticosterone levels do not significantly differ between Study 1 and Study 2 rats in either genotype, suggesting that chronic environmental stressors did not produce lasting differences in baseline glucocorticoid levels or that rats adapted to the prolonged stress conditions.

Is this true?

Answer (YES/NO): NO